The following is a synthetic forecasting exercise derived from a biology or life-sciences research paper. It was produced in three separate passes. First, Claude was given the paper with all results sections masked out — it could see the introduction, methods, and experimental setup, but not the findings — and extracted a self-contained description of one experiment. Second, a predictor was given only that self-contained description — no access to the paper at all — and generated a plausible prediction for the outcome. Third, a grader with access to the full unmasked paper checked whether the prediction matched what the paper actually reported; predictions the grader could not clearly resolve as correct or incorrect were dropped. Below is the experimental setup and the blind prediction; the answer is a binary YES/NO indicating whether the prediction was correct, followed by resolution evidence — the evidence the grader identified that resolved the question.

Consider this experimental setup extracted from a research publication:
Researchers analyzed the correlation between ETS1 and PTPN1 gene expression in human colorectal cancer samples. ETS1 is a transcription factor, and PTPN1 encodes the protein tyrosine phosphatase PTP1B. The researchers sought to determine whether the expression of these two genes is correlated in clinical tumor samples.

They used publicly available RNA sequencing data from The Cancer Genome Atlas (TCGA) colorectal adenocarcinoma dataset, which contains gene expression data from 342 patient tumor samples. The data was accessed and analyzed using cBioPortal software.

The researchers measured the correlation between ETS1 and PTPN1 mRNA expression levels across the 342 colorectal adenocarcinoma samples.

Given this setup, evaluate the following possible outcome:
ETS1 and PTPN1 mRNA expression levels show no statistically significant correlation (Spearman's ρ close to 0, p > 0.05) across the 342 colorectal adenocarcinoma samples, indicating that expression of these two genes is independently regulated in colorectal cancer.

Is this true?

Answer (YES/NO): NO